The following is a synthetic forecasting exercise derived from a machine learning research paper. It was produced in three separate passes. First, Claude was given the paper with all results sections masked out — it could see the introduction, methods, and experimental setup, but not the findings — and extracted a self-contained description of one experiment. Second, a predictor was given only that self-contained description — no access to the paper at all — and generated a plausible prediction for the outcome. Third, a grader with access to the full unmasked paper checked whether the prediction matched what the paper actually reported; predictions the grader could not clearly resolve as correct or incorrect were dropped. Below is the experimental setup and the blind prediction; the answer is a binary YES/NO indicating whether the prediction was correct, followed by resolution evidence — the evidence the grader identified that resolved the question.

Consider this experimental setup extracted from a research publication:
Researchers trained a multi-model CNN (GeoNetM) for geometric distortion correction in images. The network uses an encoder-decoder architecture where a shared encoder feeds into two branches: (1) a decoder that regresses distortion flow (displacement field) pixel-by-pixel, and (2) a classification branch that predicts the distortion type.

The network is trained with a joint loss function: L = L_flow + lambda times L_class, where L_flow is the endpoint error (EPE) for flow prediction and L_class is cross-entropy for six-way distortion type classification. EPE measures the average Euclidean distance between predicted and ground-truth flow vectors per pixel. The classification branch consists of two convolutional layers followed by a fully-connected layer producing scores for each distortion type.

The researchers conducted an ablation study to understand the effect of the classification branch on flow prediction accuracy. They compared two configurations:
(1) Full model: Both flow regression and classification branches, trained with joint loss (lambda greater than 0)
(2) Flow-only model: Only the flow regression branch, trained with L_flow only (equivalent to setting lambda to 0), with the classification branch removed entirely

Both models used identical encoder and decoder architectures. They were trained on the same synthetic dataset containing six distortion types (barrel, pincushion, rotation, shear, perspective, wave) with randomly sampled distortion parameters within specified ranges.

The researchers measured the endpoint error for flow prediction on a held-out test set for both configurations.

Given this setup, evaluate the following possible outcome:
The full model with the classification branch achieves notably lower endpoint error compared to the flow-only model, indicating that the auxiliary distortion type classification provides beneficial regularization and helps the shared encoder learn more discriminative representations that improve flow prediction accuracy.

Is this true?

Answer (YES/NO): YES